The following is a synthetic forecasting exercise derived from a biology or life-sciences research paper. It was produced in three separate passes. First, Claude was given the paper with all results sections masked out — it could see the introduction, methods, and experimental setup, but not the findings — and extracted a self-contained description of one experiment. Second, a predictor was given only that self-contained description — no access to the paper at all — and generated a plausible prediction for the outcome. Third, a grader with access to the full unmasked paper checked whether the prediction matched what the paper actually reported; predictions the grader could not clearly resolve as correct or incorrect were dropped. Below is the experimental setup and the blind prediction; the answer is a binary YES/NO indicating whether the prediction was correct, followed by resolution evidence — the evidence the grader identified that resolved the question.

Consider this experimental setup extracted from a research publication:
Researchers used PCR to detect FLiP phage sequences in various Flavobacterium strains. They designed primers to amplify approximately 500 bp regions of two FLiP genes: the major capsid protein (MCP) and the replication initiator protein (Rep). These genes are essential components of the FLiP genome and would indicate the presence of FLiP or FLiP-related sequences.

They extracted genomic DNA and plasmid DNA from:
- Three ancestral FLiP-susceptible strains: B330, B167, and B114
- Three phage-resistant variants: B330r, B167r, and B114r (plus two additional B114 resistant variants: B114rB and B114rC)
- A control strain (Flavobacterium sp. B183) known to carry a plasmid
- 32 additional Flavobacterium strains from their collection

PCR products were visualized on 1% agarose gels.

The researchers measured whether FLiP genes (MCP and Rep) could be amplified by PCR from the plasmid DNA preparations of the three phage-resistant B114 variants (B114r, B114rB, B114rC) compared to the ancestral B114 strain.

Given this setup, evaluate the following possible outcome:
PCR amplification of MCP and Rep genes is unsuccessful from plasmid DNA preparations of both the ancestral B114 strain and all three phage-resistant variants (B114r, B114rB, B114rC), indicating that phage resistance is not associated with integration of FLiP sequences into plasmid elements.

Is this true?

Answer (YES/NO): NO